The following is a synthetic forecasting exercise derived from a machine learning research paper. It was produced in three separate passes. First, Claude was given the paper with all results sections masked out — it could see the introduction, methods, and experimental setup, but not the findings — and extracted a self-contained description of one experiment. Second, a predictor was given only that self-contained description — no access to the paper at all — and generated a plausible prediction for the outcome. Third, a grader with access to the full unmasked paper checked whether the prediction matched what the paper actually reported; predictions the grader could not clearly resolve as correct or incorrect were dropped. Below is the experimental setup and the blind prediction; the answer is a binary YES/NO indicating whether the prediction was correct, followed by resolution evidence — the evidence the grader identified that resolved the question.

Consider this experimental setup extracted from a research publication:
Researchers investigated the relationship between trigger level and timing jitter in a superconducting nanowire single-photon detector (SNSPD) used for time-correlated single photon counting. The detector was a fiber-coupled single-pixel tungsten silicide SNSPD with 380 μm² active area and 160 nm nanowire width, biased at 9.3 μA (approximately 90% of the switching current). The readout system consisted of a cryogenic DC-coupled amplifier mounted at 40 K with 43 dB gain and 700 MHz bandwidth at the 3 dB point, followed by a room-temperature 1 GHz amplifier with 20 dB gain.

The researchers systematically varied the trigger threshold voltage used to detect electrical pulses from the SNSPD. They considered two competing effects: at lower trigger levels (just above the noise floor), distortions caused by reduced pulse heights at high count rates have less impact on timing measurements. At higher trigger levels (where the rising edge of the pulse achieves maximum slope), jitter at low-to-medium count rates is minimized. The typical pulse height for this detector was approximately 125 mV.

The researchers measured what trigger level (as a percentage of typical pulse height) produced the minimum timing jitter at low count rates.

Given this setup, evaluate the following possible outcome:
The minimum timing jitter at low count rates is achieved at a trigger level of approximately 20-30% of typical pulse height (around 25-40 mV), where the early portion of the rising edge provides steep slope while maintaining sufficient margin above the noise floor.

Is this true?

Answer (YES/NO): NO